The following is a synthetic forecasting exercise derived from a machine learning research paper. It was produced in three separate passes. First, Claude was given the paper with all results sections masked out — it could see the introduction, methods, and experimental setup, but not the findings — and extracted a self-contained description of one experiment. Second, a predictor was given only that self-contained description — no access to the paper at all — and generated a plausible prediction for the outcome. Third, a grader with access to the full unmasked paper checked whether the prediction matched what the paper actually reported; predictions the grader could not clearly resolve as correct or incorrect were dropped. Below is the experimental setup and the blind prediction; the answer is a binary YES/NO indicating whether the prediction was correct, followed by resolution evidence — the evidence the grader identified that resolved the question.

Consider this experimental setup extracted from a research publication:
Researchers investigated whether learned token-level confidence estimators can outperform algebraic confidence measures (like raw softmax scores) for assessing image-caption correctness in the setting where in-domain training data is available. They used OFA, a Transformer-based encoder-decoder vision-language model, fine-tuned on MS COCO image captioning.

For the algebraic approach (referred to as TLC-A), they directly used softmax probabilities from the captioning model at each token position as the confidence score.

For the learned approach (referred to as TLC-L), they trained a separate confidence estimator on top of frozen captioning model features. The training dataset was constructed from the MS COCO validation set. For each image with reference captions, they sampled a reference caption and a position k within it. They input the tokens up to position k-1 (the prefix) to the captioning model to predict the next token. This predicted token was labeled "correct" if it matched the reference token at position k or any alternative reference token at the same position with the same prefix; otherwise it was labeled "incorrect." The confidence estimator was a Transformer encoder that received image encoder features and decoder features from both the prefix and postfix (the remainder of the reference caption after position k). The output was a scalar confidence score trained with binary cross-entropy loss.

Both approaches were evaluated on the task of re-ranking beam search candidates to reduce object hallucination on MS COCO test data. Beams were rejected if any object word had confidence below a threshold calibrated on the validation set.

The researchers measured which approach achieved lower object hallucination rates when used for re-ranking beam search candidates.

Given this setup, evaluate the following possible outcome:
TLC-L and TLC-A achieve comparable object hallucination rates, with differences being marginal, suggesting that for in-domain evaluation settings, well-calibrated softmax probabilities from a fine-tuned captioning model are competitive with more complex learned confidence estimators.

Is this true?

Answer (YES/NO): NO